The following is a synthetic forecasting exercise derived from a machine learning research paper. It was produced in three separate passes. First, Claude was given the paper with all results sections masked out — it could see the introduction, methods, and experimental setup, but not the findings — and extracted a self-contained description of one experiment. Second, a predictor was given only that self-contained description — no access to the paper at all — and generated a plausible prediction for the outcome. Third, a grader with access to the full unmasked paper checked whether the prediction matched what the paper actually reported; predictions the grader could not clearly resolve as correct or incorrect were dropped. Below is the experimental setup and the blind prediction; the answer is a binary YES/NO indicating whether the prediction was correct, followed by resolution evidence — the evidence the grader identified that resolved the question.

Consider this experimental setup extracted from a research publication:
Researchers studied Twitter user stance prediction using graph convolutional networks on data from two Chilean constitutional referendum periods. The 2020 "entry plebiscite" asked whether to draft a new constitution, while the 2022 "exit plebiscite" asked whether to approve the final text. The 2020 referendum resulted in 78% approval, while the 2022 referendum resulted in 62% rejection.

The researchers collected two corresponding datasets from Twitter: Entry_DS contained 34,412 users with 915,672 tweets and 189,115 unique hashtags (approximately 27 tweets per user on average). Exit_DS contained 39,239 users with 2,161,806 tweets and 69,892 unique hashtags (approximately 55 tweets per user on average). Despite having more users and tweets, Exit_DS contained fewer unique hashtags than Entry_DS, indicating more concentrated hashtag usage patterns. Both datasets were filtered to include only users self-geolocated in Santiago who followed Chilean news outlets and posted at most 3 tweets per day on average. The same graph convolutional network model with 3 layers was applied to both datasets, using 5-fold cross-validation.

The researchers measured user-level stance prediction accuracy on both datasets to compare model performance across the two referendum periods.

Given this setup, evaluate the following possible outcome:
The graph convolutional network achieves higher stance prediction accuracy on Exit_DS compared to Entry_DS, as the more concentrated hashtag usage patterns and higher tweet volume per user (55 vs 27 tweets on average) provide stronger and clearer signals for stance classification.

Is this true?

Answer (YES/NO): NO